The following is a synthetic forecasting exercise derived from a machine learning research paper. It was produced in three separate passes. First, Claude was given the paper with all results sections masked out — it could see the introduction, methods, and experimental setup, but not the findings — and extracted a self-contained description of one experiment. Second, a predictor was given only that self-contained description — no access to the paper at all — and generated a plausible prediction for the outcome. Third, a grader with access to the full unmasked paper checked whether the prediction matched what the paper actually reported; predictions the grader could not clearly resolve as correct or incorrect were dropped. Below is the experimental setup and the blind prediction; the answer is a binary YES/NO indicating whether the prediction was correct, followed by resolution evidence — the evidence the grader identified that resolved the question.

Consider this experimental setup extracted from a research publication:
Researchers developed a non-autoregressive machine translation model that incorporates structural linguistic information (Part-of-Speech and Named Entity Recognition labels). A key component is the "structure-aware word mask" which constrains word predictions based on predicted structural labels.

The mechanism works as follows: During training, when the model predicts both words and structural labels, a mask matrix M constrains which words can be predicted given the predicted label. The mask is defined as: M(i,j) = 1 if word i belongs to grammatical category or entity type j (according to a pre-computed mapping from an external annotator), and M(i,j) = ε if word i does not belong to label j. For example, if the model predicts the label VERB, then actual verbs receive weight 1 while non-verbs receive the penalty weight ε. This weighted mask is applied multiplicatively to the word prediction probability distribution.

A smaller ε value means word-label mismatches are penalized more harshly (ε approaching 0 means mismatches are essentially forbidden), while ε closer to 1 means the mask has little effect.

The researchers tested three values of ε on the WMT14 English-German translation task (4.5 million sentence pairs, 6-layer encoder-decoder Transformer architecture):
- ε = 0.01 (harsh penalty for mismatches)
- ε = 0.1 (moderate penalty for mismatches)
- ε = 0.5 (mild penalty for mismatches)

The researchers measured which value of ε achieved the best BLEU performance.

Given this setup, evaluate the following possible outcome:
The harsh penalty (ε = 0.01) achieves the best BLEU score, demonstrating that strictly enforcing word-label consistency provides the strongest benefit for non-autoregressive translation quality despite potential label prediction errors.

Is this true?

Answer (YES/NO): NO